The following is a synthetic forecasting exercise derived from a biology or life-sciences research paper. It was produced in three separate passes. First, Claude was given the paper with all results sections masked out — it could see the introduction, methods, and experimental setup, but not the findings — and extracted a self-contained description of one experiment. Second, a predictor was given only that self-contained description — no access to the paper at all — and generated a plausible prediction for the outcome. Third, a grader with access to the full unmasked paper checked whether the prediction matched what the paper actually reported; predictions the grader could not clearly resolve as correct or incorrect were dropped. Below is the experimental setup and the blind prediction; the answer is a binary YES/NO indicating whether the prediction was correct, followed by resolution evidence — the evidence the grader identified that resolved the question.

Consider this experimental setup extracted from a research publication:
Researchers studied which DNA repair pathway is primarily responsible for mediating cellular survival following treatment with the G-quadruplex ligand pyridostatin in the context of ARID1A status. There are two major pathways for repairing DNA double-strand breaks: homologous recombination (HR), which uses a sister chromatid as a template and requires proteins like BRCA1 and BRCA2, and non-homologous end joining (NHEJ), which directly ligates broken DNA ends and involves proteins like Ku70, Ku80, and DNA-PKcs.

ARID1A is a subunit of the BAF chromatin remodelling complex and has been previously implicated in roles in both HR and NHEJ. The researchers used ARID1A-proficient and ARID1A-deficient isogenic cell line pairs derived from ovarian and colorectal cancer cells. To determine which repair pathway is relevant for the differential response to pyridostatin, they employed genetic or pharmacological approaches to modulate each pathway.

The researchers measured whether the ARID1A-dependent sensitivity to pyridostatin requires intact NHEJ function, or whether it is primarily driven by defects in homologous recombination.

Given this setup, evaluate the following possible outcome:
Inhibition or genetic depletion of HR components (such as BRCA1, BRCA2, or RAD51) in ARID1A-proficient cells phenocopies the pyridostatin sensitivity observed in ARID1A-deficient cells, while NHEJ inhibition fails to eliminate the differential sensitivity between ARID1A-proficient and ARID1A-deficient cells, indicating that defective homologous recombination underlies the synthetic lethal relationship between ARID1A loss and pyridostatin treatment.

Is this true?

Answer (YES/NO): NO